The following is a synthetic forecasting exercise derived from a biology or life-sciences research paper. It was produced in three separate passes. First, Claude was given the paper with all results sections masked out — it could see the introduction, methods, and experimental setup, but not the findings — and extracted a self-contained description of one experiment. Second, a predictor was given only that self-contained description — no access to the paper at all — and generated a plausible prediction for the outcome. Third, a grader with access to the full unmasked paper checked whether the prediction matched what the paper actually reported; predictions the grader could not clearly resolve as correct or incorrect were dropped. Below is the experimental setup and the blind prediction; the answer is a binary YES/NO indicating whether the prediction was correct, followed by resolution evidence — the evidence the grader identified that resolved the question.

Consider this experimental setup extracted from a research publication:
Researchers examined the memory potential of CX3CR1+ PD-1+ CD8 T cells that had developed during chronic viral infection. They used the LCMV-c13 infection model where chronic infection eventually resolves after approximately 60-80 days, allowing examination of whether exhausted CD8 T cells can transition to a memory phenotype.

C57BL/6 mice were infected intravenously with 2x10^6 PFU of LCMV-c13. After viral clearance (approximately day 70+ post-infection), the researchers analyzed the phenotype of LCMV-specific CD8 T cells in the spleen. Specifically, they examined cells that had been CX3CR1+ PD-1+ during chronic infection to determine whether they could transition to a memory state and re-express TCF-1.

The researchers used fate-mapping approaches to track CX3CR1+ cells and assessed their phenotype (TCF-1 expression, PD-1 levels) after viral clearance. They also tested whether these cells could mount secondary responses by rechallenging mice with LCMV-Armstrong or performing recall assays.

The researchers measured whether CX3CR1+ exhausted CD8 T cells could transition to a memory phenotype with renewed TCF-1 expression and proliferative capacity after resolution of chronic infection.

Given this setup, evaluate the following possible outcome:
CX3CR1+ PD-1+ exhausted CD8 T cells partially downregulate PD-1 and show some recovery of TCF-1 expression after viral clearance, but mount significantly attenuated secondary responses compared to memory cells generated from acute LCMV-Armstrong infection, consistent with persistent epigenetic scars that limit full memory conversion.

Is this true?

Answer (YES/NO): NO